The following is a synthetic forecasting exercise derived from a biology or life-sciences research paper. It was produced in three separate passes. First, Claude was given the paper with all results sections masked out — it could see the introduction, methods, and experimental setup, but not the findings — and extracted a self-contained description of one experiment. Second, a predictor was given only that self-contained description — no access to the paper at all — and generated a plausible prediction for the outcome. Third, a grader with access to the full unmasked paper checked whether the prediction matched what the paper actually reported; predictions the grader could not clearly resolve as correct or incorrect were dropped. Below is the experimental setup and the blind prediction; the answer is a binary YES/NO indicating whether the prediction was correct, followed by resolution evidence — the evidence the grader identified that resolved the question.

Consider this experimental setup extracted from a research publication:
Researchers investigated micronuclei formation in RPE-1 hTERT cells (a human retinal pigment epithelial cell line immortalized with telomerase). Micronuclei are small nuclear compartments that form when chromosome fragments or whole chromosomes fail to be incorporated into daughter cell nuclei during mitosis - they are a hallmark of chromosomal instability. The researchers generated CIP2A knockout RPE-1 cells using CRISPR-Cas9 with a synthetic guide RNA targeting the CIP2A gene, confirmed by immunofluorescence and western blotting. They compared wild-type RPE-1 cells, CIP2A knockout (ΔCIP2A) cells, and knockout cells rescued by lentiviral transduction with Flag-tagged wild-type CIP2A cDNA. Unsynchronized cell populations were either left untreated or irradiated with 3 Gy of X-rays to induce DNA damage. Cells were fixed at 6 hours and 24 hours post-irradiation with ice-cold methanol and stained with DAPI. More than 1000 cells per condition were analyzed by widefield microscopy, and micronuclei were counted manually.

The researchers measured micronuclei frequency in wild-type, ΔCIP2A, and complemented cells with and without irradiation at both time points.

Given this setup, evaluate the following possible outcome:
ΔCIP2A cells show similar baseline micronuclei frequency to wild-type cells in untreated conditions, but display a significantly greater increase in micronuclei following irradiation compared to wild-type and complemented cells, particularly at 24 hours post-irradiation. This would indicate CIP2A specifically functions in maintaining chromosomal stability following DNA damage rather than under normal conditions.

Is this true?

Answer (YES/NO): NO